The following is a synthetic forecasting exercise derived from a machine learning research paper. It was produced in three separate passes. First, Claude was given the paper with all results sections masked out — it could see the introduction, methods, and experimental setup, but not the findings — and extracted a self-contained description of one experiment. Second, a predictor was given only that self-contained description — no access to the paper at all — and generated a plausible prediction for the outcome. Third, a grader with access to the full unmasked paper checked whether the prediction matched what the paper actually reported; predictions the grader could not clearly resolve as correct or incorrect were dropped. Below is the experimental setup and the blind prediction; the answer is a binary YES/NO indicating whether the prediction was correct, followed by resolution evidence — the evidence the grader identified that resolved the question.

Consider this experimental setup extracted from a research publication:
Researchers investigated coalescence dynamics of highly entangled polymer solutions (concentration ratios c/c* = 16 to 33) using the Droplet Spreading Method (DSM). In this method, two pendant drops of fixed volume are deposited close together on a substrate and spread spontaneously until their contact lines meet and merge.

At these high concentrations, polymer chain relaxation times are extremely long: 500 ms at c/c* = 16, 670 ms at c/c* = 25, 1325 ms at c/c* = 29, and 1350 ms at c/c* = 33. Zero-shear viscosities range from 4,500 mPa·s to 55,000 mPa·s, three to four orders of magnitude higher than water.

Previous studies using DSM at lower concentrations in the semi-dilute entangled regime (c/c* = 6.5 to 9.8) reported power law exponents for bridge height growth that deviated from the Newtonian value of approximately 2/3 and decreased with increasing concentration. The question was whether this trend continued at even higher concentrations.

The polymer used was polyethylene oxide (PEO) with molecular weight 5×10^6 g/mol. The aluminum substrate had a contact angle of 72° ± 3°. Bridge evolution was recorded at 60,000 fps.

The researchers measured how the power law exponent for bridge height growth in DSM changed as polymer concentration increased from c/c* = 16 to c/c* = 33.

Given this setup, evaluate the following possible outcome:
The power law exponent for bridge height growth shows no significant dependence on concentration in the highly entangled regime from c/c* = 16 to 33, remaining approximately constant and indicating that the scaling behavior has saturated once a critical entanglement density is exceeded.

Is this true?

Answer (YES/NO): YES